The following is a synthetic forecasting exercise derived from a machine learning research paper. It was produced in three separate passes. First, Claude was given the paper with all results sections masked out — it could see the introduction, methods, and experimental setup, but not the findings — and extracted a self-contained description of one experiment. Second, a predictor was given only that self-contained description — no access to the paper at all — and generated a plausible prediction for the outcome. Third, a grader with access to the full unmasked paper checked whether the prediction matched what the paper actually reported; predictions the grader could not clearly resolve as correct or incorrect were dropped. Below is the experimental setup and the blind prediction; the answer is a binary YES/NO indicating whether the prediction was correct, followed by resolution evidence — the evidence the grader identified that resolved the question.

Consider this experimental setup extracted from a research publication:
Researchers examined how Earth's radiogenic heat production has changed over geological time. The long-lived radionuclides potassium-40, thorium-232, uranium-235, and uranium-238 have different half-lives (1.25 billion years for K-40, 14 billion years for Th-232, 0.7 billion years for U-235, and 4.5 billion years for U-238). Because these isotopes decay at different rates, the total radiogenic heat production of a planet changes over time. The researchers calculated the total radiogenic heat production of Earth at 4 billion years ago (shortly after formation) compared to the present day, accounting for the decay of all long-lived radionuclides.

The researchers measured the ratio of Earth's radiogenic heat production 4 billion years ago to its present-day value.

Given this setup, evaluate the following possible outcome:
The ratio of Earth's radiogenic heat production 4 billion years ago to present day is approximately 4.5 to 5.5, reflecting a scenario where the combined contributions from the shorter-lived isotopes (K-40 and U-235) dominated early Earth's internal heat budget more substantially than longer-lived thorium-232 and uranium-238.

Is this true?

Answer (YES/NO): NO